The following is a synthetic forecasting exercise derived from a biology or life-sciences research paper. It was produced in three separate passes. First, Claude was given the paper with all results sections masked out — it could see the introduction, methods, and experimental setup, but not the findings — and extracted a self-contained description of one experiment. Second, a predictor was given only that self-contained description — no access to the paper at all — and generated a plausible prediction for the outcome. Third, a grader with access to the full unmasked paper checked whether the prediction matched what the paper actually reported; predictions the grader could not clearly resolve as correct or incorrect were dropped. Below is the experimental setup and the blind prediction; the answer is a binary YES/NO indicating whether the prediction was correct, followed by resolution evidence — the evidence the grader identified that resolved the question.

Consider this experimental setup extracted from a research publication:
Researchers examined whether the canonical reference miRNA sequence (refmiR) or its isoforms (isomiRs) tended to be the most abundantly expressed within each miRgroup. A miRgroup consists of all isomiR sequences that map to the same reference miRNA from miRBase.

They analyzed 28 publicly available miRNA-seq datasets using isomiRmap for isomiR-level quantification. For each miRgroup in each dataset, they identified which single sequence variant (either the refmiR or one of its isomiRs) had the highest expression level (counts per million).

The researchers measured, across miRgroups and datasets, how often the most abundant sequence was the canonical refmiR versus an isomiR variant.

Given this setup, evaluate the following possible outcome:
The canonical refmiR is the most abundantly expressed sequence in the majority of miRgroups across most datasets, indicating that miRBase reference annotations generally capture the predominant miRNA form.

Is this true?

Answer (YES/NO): NO